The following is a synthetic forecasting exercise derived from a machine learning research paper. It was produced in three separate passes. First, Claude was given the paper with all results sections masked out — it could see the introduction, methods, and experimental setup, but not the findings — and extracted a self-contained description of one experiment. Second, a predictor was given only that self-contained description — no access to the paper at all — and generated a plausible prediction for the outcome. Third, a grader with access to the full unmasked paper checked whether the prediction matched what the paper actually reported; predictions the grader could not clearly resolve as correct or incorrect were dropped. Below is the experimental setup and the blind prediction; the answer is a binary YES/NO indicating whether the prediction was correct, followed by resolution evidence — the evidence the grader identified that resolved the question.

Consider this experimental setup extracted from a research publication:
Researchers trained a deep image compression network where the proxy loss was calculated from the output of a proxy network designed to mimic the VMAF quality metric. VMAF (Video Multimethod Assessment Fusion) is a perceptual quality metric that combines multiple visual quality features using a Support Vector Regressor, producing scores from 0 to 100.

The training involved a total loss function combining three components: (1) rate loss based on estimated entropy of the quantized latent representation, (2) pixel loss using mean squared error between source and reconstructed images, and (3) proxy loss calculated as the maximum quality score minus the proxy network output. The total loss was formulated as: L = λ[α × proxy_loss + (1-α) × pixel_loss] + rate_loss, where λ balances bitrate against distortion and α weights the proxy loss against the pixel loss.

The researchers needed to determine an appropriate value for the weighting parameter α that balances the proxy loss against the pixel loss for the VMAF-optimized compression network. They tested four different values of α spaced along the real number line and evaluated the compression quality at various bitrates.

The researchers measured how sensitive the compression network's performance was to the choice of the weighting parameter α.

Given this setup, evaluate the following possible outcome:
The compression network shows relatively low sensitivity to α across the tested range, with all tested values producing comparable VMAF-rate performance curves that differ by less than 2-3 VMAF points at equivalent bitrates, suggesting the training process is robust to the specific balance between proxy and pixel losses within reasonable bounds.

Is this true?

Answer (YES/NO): YES